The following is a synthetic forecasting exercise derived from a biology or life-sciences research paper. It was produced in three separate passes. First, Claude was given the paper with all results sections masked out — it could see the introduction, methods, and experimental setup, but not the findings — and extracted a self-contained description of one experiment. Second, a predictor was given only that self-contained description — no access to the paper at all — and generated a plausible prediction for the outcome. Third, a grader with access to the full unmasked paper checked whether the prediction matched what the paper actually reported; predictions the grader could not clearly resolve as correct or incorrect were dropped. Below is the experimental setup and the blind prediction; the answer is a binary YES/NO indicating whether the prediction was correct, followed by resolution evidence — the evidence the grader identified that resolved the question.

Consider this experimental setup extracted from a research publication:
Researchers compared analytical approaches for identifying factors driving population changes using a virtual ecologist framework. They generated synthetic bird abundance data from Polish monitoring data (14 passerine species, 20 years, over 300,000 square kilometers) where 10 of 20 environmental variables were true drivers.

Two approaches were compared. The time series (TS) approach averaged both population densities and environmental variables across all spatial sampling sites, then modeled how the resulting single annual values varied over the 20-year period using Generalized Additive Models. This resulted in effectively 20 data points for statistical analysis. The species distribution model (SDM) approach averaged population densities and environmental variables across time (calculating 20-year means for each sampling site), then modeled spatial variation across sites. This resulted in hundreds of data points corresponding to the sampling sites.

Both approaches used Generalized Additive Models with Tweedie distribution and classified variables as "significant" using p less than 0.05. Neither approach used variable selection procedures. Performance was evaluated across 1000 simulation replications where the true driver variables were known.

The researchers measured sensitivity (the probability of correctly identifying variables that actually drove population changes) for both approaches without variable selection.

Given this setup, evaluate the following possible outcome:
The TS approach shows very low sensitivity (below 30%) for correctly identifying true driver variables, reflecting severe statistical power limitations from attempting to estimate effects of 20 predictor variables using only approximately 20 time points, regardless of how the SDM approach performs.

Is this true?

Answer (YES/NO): YES